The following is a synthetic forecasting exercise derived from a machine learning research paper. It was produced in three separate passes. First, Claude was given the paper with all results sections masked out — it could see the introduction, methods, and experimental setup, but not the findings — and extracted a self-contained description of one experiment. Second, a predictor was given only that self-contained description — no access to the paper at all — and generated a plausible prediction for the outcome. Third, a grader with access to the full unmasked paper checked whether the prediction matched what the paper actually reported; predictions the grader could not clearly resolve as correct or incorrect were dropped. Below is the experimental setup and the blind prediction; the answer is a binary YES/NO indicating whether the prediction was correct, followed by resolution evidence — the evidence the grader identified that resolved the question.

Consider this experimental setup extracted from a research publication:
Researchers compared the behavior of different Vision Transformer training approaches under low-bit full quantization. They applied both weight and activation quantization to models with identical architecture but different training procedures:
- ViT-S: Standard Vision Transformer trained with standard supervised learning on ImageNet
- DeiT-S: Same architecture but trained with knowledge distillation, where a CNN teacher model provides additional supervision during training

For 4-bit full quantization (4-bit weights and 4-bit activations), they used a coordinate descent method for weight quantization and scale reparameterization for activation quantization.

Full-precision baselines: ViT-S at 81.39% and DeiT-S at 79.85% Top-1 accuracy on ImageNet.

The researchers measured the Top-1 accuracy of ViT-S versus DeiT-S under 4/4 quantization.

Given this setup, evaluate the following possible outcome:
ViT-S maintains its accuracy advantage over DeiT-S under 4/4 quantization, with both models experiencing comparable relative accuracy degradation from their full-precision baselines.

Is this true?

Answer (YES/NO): NO